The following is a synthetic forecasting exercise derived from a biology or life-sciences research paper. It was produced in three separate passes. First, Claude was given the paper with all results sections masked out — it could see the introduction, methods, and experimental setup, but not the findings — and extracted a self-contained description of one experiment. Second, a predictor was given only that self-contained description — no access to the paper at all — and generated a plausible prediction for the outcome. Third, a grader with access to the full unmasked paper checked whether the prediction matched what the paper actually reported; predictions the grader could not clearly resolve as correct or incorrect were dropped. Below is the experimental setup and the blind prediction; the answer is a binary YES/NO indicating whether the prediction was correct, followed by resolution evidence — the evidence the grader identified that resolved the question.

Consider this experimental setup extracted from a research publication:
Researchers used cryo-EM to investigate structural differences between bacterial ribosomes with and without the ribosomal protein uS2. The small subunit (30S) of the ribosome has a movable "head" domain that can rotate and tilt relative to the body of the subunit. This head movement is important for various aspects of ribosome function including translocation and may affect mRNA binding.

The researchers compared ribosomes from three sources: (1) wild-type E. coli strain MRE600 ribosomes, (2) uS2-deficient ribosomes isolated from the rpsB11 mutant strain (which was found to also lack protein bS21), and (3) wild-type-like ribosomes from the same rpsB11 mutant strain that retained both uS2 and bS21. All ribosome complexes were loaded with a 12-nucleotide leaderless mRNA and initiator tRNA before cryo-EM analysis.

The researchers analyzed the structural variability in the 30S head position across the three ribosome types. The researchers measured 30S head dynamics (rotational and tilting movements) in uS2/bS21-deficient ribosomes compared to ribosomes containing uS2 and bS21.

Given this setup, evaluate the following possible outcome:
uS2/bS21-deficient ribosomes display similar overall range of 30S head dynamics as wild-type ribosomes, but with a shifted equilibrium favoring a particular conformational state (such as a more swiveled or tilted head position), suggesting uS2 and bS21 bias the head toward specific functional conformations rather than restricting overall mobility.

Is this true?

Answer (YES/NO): NO